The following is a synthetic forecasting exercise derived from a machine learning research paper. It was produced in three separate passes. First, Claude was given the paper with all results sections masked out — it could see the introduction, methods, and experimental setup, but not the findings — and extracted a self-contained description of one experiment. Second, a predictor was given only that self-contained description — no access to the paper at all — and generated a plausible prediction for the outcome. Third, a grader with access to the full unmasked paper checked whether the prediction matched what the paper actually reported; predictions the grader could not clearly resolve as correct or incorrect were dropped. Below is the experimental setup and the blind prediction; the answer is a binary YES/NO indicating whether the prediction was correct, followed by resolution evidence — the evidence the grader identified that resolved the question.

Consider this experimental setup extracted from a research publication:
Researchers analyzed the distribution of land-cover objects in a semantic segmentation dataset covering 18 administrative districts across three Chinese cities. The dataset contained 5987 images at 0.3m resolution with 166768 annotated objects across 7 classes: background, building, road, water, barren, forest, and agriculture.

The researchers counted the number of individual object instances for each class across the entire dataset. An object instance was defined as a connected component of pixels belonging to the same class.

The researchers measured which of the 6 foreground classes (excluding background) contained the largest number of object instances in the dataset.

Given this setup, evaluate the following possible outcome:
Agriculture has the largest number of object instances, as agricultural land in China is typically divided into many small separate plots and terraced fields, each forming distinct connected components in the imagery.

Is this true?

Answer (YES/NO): NO